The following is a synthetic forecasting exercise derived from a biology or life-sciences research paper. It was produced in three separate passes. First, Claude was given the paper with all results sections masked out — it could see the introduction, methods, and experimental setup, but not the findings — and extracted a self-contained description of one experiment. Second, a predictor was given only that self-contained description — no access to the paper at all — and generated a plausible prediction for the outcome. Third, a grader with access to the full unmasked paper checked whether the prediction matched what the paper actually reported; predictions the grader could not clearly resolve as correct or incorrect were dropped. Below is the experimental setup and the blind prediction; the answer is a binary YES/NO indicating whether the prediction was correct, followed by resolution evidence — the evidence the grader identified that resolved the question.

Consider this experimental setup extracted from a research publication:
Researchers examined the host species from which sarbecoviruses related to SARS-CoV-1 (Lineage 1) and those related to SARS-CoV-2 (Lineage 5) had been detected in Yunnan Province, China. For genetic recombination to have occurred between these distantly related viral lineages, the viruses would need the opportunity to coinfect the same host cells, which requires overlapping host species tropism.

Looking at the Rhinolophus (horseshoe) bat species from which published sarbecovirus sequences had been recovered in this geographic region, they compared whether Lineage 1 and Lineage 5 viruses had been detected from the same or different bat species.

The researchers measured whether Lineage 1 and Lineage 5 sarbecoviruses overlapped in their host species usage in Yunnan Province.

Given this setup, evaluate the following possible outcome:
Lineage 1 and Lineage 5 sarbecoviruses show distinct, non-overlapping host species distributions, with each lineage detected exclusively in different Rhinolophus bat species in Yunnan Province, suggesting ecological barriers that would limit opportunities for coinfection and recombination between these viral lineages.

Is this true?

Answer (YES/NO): NO